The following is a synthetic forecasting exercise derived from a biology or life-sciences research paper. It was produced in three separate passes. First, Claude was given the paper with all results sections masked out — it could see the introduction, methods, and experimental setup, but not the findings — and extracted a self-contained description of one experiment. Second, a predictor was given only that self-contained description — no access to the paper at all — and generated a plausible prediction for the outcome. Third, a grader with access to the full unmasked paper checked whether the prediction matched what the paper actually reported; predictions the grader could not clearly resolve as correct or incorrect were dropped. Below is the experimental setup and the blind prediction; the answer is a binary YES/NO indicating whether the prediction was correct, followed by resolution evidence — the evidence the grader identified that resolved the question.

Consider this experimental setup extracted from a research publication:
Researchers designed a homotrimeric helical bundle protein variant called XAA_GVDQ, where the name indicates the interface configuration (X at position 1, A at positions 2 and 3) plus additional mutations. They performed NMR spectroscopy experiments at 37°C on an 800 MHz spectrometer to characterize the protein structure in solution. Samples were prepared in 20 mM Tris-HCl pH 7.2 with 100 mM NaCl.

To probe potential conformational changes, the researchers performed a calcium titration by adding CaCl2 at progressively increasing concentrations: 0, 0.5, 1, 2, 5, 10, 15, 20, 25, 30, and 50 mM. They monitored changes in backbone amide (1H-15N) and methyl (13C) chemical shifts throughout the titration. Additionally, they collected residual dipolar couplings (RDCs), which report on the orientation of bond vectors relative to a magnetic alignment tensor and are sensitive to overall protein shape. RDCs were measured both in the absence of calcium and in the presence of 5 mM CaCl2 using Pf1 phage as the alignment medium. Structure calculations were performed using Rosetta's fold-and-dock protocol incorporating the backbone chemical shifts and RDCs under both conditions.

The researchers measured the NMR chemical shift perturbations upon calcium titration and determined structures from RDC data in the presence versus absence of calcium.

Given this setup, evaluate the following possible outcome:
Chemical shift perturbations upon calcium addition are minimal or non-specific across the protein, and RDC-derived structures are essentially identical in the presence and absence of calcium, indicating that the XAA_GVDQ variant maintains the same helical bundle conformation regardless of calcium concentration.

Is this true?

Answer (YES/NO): NO